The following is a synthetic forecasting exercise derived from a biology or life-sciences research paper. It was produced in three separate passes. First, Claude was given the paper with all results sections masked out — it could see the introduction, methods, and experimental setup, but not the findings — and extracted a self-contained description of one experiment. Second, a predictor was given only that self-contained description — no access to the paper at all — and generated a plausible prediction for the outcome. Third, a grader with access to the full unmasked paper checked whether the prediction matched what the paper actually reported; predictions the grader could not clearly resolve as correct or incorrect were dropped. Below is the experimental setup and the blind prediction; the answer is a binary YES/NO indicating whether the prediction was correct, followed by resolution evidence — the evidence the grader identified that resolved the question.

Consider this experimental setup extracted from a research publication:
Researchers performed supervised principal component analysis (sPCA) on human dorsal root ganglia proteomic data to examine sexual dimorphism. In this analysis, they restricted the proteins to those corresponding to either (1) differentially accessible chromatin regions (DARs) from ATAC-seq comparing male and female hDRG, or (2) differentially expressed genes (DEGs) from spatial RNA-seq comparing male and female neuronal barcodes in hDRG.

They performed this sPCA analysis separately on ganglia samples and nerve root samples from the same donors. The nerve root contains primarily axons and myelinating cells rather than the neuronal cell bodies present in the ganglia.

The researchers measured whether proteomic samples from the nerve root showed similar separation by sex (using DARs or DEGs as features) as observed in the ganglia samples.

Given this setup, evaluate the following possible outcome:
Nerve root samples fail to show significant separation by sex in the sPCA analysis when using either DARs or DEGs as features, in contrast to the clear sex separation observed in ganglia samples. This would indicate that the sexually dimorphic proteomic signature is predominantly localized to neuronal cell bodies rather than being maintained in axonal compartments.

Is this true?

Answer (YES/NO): NO